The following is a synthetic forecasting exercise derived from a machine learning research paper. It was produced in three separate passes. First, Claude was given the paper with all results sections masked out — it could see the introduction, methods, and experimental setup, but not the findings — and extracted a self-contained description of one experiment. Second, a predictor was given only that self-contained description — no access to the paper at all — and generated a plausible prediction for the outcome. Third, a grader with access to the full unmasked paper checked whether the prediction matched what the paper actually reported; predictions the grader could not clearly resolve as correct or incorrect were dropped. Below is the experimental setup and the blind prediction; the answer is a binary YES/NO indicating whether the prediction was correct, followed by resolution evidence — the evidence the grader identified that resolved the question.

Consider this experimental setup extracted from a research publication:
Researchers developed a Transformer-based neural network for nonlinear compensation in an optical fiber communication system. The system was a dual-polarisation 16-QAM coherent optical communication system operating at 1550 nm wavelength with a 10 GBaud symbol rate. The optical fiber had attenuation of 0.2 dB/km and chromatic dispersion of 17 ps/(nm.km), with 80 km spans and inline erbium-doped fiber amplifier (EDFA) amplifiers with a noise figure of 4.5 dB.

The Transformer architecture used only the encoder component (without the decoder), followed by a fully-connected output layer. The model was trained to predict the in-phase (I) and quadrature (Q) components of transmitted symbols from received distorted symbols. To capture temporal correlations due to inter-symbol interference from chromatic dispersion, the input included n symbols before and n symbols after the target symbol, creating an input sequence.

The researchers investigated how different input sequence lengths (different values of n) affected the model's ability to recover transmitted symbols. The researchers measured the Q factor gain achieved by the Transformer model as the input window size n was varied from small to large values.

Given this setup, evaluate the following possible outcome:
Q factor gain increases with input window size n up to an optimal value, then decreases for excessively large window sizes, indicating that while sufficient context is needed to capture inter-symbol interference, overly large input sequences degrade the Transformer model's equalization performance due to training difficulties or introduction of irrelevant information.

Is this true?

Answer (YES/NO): YES